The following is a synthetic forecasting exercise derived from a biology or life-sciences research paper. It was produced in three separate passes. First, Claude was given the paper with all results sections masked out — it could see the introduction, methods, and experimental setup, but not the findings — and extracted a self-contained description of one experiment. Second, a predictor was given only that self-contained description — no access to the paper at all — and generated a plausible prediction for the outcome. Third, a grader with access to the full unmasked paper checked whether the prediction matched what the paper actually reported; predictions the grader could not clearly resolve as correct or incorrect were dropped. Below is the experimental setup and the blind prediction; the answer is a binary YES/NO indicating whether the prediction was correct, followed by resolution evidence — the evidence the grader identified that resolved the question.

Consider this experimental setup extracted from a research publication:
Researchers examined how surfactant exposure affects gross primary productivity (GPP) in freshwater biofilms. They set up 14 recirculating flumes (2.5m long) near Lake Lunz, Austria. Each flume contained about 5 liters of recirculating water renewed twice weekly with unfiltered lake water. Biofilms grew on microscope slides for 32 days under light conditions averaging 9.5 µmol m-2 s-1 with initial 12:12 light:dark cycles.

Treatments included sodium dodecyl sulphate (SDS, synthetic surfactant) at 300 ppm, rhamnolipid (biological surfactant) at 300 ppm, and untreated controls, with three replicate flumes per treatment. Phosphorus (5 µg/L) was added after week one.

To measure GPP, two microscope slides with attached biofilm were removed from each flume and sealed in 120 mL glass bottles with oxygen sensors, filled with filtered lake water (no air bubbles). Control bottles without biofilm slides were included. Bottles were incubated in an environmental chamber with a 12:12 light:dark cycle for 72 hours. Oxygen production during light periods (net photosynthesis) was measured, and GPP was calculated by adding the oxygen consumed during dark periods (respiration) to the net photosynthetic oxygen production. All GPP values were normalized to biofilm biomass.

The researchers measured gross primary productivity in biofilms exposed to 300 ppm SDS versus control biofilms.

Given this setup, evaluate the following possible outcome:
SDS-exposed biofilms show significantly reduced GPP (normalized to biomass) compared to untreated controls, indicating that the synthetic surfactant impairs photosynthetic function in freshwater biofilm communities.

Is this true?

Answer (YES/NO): NO